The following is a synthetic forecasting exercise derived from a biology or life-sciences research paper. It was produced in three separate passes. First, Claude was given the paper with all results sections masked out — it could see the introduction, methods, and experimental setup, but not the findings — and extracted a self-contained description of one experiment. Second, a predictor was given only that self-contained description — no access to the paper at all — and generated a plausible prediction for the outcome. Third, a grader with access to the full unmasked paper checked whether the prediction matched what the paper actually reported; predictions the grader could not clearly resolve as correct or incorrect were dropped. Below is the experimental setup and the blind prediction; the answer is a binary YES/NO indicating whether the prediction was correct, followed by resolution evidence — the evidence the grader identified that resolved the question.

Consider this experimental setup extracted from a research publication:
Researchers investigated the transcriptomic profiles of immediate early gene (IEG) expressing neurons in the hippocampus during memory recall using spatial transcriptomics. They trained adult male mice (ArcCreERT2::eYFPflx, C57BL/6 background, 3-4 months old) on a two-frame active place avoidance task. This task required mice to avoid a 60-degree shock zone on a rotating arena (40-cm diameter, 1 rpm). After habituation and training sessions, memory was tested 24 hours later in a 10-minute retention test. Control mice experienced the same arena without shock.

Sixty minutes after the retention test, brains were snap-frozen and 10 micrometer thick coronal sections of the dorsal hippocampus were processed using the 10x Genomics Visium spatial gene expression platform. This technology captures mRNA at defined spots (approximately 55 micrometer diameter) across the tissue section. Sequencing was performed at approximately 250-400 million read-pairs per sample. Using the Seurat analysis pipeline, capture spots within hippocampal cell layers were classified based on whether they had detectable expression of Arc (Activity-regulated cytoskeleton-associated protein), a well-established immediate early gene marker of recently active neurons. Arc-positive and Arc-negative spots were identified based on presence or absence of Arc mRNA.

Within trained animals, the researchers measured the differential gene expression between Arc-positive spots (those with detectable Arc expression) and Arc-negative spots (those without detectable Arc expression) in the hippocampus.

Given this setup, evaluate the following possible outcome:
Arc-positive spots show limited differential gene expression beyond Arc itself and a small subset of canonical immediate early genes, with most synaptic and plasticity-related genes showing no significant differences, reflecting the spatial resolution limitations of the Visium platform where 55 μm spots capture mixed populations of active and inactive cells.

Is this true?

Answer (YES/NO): NO